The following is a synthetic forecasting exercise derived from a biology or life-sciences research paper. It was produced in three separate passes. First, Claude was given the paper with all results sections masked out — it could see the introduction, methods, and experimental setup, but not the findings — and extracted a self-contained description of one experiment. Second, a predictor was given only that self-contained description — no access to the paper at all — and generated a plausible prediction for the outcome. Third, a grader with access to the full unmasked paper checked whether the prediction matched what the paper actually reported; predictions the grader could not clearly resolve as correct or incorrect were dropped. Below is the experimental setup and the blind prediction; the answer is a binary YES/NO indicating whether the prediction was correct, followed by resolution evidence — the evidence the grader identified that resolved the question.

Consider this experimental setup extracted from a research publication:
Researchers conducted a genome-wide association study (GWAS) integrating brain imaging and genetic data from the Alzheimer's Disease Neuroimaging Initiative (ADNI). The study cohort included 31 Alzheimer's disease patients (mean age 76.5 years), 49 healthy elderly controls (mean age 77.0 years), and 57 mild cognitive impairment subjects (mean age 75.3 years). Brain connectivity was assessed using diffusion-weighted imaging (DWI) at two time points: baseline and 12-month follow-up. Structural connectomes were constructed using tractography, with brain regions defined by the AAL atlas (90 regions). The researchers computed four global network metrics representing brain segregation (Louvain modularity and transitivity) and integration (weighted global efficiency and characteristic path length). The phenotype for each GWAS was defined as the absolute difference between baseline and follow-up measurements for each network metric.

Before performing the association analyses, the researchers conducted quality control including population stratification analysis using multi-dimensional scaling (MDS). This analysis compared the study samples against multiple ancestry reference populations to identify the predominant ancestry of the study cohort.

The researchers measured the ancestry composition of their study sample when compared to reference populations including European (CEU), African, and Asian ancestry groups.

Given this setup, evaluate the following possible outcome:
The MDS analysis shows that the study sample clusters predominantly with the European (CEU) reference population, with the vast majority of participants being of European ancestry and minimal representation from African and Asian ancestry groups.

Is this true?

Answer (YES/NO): YES